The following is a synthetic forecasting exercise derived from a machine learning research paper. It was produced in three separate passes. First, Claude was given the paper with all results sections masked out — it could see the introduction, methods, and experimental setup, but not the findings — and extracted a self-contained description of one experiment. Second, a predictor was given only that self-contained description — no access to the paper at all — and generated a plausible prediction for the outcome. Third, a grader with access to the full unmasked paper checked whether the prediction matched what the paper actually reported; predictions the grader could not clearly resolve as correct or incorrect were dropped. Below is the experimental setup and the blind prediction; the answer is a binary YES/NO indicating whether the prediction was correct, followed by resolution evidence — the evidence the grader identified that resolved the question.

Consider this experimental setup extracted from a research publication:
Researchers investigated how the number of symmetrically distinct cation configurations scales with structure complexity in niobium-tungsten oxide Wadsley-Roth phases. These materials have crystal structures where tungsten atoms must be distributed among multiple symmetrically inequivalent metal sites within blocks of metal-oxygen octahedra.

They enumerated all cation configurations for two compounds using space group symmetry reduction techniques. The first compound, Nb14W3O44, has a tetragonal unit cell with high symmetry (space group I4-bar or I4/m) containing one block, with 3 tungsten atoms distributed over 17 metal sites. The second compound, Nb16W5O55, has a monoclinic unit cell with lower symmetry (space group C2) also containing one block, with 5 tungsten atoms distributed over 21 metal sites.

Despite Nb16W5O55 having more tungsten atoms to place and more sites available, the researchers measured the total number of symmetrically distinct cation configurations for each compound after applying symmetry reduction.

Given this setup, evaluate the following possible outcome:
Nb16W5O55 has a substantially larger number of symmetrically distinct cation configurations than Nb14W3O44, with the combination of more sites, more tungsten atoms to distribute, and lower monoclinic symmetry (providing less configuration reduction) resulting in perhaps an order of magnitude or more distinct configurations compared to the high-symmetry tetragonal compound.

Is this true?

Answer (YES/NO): NO